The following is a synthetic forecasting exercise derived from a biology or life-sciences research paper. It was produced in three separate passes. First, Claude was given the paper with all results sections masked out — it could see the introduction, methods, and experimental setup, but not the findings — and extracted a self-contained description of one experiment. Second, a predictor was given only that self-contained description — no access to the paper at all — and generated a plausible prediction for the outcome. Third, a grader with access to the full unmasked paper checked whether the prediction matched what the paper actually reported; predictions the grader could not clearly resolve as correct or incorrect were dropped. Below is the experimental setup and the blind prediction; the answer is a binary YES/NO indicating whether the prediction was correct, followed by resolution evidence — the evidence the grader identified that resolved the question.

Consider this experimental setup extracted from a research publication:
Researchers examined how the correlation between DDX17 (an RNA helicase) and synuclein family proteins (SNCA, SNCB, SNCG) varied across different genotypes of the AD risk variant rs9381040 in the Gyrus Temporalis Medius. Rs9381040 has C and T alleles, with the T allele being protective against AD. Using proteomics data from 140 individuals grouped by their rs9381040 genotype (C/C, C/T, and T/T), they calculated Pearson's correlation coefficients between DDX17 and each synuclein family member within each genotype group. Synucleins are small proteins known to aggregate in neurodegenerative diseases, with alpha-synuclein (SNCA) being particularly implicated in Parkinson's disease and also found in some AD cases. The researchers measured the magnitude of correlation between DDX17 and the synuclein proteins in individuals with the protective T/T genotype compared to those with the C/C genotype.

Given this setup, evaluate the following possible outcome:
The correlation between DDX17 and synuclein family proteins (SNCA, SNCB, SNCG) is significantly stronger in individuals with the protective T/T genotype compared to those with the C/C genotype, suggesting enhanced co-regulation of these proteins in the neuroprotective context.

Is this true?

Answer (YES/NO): YES